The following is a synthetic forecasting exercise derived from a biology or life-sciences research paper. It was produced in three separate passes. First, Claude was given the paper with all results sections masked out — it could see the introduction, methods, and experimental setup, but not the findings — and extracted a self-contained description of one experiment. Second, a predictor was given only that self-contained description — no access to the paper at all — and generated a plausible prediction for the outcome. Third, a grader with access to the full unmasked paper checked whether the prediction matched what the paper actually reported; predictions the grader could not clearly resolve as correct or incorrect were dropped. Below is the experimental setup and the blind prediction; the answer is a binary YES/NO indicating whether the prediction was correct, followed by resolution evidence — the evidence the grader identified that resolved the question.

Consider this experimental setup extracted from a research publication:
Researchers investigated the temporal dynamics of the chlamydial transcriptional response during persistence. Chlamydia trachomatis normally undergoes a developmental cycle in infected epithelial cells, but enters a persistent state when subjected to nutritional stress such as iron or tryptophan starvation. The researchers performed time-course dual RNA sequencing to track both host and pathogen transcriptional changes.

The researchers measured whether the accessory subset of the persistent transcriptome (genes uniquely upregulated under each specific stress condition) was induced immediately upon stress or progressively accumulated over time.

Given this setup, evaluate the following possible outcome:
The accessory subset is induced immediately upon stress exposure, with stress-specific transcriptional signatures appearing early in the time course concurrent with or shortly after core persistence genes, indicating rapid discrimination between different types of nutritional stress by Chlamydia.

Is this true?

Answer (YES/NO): NO